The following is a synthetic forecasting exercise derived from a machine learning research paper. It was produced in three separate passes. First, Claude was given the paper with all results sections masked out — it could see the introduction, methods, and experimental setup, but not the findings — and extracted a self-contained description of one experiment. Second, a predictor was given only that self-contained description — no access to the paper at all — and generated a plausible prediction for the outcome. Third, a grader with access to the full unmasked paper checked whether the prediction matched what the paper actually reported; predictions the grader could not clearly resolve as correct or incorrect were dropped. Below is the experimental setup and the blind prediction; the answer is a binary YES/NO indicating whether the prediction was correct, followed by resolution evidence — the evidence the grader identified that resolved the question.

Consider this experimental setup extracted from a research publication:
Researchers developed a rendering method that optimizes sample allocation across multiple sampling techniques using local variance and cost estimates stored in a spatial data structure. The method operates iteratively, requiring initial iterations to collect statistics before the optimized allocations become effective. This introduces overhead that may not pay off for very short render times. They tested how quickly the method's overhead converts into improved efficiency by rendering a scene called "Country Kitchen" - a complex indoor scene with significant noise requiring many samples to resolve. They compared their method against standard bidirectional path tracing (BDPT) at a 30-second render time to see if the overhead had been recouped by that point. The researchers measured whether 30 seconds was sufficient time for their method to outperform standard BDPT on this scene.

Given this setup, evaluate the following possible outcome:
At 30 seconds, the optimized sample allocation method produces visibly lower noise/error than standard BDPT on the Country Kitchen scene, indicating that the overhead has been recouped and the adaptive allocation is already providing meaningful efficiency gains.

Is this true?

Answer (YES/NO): NO